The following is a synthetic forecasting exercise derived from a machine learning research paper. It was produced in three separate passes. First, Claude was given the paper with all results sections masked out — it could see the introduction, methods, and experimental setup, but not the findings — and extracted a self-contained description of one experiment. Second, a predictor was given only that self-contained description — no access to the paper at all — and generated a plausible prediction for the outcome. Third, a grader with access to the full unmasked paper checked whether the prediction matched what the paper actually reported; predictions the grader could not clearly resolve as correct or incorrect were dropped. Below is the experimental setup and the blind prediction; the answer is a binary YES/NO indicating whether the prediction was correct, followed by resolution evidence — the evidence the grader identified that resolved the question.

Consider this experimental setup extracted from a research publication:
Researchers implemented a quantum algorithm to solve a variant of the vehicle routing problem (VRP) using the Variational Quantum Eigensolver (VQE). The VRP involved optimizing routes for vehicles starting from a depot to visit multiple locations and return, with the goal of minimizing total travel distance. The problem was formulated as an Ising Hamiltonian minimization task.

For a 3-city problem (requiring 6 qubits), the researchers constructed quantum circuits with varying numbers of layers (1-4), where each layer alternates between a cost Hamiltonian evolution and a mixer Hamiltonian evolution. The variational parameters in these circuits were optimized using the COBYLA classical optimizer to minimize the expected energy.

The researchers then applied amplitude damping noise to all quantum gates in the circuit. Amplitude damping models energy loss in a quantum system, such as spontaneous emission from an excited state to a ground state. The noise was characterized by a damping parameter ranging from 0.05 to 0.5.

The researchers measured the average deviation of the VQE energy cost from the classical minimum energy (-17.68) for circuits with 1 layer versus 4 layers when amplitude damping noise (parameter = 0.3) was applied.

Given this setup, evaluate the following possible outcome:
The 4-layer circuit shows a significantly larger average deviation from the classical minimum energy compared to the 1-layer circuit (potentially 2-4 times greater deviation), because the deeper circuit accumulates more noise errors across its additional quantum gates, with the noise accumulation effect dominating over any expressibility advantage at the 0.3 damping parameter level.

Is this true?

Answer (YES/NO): NO